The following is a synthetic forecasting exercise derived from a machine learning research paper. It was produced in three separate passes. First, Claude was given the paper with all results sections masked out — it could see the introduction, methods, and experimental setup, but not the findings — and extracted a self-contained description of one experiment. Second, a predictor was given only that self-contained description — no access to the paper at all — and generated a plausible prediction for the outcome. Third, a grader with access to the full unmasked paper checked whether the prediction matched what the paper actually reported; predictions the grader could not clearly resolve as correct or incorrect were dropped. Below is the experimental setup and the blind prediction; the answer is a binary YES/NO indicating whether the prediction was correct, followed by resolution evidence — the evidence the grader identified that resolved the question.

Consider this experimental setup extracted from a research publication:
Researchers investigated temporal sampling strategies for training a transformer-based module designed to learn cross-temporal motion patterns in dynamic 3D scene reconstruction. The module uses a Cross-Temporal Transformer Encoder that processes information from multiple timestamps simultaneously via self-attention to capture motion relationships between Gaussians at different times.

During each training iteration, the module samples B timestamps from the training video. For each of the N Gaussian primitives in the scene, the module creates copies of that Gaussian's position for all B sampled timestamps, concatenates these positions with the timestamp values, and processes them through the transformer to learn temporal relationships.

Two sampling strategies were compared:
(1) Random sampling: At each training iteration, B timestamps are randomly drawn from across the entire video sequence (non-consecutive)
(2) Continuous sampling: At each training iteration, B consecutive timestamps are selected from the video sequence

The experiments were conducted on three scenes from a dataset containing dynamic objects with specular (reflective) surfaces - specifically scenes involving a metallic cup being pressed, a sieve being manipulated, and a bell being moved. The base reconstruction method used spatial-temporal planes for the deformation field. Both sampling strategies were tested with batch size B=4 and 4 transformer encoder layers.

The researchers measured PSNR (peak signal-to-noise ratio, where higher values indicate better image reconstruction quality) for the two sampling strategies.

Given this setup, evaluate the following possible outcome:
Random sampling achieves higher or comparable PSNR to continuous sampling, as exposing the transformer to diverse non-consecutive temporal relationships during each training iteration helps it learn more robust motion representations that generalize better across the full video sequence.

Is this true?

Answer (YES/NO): YES